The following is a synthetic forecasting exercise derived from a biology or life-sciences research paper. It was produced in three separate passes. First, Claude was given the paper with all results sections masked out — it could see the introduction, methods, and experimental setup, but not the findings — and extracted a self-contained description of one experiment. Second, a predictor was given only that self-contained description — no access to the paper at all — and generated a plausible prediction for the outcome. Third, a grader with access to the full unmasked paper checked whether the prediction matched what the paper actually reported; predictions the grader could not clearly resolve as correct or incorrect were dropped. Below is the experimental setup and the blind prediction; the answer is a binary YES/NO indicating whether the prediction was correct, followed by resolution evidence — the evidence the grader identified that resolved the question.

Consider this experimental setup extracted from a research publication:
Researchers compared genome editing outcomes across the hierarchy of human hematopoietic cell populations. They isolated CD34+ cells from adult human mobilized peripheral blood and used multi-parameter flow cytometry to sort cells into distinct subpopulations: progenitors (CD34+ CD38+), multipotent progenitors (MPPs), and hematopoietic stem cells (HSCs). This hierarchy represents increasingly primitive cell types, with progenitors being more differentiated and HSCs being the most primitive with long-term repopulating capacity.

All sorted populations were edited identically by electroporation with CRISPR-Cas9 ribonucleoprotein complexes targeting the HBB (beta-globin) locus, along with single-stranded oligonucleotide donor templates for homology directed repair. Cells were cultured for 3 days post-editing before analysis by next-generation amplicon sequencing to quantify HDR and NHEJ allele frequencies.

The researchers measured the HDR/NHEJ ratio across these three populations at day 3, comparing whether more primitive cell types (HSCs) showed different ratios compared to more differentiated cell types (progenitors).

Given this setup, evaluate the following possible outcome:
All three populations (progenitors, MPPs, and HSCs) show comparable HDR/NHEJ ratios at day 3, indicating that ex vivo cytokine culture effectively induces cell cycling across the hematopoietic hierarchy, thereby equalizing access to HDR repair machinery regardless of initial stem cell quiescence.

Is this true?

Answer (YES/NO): NO